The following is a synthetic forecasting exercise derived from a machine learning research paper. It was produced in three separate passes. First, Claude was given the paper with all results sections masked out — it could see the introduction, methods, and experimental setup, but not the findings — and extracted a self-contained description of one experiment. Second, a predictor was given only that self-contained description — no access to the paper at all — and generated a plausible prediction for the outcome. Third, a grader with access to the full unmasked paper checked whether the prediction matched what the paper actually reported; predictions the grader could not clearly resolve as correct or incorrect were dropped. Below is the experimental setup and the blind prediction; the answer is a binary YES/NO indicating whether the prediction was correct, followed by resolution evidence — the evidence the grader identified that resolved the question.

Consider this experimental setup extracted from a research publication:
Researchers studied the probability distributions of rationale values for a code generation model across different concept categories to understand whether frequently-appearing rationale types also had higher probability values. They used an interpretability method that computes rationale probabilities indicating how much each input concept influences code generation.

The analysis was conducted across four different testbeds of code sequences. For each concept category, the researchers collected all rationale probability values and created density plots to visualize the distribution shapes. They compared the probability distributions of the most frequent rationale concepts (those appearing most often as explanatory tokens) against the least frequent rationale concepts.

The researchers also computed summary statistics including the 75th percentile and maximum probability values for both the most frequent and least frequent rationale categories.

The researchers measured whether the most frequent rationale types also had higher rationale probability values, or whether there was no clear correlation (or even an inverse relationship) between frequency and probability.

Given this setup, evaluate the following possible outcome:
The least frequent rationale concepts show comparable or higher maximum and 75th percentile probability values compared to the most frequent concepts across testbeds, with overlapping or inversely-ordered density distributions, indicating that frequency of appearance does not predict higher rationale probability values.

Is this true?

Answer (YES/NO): YES